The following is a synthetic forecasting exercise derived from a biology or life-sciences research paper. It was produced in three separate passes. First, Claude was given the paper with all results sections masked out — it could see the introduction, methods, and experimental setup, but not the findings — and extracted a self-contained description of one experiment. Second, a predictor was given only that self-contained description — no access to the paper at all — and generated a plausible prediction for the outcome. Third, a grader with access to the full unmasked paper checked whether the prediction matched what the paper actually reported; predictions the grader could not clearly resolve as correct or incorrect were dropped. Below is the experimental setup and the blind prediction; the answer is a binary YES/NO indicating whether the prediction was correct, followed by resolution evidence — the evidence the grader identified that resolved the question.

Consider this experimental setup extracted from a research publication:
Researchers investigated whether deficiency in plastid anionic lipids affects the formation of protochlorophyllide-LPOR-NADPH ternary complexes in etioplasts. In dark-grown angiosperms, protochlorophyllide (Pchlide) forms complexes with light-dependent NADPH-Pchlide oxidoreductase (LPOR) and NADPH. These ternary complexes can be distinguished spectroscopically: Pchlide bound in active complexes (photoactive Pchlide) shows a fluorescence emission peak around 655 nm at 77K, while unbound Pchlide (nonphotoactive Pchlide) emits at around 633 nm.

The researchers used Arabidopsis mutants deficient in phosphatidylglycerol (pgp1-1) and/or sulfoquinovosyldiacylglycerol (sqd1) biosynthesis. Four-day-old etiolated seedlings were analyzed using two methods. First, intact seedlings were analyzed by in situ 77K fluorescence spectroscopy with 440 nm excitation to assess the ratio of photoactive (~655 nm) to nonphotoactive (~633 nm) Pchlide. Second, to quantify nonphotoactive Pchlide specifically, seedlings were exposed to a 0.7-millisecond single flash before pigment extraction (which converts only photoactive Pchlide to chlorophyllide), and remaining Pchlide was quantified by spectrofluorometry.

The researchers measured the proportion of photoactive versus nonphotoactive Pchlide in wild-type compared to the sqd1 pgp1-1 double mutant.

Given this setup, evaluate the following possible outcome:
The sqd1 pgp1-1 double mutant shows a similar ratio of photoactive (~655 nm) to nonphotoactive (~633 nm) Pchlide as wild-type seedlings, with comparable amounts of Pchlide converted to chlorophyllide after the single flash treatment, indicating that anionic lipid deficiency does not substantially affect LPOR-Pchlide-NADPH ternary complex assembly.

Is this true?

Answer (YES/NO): YES